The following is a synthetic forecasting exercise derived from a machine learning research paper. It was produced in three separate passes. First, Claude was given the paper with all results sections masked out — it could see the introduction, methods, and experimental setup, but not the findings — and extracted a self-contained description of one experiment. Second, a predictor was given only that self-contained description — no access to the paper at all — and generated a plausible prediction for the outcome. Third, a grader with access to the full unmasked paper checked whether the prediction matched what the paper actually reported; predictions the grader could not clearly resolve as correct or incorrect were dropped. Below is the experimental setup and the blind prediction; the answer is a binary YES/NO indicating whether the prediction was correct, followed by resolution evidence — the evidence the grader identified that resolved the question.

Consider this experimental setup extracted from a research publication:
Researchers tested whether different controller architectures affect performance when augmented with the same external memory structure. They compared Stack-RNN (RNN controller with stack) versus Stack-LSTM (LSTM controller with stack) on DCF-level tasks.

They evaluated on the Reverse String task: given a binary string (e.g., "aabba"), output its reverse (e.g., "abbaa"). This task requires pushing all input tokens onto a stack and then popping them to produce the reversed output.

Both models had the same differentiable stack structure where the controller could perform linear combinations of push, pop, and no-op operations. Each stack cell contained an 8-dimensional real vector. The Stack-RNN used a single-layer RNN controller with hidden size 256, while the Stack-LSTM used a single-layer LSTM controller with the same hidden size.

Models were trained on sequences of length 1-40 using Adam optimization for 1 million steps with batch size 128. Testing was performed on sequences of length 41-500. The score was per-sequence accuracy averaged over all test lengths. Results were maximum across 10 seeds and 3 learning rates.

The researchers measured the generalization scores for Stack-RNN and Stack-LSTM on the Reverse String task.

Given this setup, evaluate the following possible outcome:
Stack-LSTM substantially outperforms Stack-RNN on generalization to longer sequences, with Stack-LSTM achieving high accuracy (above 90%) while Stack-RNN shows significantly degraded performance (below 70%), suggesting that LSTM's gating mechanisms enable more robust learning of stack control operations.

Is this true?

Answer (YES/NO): NO